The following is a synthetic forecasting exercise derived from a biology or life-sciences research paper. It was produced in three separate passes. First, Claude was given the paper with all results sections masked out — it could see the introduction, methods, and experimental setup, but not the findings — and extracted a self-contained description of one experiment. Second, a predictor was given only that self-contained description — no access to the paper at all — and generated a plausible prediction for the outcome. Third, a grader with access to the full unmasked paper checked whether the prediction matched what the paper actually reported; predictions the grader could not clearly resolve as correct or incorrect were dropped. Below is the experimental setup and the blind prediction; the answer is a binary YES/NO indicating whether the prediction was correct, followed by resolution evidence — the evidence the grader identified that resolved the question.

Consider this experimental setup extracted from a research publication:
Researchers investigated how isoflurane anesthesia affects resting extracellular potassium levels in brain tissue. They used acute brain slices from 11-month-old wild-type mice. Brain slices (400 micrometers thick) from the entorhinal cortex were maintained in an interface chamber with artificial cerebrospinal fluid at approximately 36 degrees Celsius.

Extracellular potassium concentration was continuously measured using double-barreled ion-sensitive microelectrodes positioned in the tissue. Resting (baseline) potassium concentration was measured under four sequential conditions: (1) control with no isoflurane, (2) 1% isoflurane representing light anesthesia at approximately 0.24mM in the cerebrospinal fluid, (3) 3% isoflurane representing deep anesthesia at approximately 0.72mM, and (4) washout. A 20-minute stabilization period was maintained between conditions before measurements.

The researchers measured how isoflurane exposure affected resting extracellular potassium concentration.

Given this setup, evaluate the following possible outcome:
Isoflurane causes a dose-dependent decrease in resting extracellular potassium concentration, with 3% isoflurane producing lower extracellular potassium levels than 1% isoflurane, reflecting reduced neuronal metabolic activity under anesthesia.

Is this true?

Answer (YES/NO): NO